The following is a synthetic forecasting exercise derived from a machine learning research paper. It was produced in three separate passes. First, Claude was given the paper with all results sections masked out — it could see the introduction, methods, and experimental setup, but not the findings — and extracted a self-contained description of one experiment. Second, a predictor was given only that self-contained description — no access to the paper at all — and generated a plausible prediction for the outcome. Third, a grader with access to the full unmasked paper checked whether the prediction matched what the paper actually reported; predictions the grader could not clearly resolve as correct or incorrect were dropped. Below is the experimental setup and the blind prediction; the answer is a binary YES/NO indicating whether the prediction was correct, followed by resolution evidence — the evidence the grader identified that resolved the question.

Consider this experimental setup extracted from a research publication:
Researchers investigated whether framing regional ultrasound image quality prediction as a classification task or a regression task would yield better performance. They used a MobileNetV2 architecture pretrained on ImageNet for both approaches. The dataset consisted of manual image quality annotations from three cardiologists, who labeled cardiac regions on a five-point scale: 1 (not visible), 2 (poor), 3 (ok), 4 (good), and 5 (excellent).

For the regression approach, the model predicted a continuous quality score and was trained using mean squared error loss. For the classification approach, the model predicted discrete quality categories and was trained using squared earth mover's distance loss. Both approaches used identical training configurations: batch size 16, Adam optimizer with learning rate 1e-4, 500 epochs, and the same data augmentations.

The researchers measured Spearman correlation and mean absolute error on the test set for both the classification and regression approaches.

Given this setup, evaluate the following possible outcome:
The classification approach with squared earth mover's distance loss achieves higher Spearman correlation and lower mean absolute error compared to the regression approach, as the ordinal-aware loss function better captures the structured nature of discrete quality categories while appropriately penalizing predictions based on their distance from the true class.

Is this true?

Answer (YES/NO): NO